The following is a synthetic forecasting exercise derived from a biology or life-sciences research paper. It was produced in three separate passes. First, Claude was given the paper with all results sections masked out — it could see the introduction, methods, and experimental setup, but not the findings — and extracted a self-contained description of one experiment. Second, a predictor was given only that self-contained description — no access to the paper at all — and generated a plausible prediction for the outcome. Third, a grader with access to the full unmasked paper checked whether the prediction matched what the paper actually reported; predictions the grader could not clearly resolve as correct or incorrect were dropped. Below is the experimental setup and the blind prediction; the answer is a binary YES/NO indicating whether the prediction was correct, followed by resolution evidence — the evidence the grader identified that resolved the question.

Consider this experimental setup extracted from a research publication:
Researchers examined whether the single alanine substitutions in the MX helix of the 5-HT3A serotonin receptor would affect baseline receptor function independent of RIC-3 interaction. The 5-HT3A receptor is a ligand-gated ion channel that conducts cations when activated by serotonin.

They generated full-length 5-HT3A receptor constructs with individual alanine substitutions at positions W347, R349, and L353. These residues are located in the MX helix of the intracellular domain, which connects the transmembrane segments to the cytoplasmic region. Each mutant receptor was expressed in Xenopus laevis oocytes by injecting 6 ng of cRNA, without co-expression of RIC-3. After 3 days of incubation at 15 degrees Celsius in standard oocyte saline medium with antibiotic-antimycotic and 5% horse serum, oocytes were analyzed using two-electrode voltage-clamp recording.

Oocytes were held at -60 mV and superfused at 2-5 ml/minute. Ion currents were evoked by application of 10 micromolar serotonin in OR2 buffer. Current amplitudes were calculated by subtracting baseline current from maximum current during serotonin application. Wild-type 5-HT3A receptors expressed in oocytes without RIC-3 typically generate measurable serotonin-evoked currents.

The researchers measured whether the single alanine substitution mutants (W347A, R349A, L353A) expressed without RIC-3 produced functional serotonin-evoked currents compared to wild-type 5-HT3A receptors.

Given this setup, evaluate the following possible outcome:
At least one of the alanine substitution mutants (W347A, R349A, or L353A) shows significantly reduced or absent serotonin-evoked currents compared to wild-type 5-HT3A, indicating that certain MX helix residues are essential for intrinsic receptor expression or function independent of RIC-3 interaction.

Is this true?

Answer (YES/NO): NO